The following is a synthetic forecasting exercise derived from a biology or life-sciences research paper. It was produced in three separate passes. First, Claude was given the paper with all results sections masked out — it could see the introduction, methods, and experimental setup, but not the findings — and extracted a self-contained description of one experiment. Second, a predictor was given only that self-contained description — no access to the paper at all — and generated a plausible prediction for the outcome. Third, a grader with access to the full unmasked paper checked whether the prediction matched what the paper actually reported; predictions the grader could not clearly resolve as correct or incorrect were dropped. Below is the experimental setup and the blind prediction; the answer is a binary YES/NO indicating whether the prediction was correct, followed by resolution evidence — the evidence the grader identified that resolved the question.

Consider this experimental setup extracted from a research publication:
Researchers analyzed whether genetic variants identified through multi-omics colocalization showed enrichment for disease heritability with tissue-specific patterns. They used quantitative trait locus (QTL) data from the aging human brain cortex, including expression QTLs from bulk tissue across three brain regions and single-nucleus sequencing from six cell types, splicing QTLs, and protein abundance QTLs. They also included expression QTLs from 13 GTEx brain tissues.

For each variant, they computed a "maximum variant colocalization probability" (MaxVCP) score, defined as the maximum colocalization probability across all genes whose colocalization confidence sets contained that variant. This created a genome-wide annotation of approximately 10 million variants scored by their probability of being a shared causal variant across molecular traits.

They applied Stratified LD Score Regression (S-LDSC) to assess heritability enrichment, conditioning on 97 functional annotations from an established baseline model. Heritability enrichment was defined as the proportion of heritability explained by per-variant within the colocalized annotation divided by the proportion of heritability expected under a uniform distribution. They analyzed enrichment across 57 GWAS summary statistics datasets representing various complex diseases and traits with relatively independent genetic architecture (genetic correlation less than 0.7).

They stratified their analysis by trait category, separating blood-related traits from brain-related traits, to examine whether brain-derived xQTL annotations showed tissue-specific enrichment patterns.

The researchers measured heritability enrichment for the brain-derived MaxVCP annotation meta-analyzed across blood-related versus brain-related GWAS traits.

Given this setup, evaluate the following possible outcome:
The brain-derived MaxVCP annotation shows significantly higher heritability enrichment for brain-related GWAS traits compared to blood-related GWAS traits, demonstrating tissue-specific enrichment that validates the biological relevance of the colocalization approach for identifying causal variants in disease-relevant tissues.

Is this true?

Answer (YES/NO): NO